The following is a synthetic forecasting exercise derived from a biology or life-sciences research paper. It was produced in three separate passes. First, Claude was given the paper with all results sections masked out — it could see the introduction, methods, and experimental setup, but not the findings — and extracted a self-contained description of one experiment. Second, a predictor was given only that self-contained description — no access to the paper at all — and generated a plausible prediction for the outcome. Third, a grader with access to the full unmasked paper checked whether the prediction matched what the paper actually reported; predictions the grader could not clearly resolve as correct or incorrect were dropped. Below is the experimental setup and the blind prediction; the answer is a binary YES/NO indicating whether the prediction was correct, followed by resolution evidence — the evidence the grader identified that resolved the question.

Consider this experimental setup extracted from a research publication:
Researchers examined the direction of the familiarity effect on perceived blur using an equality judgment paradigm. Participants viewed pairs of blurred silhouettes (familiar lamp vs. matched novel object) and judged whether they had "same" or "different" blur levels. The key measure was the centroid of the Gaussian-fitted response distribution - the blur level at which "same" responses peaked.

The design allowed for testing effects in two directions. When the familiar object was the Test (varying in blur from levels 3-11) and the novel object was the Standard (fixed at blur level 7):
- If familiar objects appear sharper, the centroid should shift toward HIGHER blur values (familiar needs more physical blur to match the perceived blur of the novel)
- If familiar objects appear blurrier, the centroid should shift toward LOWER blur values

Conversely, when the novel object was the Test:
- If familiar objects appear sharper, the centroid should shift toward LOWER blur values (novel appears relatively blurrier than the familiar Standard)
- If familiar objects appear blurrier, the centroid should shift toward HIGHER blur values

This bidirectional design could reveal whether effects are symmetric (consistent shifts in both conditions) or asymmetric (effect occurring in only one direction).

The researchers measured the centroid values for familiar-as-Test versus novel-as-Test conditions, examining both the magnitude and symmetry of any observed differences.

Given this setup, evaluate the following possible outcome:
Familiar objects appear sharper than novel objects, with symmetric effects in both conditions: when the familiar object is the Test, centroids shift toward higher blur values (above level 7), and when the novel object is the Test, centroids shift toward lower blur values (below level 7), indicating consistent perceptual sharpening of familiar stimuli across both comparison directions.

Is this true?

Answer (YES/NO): NO